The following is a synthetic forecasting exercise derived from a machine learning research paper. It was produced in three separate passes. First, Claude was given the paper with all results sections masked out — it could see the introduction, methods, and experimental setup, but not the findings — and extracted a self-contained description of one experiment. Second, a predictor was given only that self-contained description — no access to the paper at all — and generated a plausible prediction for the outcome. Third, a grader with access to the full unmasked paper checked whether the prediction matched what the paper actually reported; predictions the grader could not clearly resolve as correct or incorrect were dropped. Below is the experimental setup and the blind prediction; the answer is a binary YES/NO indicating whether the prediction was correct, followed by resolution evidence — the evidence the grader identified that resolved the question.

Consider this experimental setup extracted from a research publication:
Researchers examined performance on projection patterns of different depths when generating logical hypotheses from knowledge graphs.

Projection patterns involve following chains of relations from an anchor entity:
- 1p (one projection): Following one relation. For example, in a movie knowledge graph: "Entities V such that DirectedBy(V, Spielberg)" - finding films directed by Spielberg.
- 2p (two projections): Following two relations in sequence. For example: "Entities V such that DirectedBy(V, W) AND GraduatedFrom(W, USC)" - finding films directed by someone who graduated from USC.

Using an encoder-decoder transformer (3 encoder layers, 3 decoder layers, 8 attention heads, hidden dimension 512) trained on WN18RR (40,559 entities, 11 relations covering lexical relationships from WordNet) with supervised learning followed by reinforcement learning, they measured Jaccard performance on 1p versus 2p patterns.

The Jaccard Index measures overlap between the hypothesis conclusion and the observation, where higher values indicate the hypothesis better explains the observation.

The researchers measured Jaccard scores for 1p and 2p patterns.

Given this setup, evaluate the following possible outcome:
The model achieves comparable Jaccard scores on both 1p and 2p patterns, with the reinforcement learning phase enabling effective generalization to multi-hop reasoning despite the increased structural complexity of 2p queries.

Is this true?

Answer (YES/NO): NO